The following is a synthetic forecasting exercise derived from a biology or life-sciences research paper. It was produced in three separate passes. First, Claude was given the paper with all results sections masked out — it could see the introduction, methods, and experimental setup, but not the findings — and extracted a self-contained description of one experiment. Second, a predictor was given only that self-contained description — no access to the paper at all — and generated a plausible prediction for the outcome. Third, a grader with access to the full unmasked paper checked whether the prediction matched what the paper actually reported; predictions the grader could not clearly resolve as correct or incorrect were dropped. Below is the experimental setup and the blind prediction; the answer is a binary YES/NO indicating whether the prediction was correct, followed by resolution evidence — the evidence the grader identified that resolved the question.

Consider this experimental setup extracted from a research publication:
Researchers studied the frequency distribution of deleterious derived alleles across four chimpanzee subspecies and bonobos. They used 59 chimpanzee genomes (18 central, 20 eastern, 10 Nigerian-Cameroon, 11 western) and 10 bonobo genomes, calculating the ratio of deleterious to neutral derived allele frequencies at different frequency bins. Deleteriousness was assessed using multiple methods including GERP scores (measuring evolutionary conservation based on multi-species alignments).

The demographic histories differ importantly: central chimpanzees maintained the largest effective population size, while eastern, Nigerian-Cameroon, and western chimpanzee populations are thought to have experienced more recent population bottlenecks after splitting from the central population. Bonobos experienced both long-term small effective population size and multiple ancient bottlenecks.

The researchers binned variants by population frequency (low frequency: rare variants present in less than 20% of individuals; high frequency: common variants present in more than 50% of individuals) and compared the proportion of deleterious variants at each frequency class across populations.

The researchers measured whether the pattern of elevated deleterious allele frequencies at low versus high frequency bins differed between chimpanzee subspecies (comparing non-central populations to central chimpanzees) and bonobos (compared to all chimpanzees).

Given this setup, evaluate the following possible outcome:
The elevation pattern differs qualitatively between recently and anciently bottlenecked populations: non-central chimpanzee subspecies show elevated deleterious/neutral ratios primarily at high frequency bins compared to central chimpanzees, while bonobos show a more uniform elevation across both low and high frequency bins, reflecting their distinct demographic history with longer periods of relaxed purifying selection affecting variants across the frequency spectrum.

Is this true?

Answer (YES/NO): NO